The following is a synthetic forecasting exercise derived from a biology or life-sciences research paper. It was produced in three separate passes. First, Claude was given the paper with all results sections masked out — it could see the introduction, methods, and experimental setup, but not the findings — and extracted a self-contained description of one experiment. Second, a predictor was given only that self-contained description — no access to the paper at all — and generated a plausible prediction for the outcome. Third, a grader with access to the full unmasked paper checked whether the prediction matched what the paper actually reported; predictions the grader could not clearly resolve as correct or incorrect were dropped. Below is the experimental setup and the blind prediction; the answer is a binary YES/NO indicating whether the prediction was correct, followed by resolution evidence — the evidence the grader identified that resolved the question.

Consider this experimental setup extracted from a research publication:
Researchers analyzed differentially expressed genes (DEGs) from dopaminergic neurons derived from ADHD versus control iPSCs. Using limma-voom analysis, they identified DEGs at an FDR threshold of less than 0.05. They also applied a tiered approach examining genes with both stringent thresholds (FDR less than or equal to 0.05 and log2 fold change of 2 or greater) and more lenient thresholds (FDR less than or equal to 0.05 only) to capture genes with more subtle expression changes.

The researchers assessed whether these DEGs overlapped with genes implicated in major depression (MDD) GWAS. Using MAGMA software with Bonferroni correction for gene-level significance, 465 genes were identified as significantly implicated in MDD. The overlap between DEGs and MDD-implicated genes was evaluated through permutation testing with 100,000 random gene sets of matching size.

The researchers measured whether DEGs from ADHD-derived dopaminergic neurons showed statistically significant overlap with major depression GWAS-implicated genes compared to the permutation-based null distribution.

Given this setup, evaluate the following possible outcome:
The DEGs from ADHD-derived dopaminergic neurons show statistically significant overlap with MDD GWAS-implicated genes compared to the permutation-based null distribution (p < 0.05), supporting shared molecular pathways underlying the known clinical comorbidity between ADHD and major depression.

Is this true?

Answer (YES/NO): YES